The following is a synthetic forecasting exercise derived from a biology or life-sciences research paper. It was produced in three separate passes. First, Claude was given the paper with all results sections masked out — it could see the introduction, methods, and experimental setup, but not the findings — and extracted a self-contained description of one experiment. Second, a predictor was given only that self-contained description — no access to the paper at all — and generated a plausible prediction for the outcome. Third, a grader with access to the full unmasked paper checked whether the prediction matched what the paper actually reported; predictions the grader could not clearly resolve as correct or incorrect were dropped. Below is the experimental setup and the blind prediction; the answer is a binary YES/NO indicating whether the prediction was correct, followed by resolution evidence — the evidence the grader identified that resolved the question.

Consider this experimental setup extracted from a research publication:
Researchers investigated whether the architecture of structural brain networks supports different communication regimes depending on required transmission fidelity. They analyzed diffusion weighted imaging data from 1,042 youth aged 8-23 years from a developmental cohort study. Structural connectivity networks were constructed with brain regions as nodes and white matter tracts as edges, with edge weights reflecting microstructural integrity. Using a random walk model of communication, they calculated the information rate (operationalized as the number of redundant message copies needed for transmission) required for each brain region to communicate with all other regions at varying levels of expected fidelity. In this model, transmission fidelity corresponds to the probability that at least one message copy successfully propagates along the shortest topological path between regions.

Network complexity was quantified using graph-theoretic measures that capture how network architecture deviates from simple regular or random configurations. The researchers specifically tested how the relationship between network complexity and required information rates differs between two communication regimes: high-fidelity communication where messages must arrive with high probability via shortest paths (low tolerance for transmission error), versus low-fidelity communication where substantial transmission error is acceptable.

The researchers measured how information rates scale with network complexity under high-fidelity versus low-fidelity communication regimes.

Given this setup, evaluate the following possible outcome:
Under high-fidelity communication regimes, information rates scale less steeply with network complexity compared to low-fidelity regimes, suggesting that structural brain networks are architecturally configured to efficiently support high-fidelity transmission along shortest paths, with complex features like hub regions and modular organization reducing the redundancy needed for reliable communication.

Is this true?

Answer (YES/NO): NO